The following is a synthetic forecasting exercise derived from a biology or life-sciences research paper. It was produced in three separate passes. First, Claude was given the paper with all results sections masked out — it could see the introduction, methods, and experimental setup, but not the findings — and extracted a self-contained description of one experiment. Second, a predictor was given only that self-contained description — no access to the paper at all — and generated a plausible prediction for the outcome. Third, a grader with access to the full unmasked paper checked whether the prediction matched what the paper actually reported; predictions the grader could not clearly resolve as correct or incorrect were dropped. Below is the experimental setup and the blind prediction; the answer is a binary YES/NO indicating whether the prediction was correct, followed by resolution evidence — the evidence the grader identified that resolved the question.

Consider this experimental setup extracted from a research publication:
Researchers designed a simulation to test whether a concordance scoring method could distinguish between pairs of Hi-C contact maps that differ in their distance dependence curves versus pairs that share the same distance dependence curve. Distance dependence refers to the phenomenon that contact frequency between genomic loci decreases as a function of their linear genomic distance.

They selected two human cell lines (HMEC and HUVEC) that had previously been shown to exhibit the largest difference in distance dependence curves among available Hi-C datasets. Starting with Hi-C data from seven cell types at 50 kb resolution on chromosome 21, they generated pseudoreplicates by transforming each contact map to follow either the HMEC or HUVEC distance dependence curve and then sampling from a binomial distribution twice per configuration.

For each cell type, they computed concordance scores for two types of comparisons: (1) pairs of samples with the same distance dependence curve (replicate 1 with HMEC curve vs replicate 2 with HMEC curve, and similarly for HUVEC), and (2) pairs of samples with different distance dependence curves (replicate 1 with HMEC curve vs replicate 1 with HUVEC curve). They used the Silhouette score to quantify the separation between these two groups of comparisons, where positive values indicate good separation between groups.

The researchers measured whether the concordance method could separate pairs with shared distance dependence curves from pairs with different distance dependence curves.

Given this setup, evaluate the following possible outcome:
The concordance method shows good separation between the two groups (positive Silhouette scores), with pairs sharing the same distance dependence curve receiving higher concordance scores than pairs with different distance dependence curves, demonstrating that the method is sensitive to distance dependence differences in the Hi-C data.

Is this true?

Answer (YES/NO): YES